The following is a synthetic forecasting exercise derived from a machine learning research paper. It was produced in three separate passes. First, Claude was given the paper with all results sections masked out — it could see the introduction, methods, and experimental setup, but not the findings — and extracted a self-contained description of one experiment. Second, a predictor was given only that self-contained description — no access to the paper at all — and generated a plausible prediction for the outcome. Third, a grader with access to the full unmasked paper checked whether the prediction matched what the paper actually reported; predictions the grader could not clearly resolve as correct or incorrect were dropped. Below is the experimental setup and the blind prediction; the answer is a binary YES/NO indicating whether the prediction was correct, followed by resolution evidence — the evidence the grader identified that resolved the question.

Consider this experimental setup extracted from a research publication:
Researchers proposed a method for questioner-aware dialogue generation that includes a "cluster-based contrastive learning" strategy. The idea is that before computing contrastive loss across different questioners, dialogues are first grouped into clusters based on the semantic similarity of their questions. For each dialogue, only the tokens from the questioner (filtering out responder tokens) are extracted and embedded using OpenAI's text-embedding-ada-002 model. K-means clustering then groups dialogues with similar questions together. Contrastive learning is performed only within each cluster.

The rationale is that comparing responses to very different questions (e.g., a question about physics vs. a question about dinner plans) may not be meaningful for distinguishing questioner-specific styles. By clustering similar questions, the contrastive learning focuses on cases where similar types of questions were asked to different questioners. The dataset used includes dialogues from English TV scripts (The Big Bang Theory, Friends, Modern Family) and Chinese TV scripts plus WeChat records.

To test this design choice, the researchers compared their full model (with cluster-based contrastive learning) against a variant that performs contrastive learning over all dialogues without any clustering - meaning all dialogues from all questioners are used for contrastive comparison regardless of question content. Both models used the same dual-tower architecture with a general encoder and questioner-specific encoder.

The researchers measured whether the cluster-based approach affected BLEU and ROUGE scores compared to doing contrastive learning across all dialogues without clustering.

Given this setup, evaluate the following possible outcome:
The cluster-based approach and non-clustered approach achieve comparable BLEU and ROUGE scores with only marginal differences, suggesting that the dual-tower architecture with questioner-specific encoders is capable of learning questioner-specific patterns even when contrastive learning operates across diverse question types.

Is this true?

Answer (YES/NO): NO